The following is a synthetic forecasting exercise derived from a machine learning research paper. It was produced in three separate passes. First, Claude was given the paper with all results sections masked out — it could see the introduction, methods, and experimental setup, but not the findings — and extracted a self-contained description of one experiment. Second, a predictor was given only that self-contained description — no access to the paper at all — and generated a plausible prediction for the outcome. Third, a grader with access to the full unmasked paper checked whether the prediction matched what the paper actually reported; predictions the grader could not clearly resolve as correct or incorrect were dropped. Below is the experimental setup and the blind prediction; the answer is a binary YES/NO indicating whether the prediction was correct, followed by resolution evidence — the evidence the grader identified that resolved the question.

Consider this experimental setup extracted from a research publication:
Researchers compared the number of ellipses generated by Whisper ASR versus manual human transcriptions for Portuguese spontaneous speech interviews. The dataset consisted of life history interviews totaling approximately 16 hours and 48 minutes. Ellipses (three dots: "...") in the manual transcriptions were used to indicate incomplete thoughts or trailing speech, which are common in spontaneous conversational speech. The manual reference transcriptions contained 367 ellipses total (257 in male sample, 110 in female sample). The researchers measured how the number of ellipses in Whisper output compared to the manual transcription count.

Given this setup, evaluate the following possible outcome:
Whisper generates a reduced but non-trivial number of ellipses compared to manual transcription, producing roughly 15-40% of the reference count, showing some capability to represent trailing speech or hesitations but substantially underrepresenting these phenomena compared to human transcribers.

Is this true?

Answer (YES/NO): NO